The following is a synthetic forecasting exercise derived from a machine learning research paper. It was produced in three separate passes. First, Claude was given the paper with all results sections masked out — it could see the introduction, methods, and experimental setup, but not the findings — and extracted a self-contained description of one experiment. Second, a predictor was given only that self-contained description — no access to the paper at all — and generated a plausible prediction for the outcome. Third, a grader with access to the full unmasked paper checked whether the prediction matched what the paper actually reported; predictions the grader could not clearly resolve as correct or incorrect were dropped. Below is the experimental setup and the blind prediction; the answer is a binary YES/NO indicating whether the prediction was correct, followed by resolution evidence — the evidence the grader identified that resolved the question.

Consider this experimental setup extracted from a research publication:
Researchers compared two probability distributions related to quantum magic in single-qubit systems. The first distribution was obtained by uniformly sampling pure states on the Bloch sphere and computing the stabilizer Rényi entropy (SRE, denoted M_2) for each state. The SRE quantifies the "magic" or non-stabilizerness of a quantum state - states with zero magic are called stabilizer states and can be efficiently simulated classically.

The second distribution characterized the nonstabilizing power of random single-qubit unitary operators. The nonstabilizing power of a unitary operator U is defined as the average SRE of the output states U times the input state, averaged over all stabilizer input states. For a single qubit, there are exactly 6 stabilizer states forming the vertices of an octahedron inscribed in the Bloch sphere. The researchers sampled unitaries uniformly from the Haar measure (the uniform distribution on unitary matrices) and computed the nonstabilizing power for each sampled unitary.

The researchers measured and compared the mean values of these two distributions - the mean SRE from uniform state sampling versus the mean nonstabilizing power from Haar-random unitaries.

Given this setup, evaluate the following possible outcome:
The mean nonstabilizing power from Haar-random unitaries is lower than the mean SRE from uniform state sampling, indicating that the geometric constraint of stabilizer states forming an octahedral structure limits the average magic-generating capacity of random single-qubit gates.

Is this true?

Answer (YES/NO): NO